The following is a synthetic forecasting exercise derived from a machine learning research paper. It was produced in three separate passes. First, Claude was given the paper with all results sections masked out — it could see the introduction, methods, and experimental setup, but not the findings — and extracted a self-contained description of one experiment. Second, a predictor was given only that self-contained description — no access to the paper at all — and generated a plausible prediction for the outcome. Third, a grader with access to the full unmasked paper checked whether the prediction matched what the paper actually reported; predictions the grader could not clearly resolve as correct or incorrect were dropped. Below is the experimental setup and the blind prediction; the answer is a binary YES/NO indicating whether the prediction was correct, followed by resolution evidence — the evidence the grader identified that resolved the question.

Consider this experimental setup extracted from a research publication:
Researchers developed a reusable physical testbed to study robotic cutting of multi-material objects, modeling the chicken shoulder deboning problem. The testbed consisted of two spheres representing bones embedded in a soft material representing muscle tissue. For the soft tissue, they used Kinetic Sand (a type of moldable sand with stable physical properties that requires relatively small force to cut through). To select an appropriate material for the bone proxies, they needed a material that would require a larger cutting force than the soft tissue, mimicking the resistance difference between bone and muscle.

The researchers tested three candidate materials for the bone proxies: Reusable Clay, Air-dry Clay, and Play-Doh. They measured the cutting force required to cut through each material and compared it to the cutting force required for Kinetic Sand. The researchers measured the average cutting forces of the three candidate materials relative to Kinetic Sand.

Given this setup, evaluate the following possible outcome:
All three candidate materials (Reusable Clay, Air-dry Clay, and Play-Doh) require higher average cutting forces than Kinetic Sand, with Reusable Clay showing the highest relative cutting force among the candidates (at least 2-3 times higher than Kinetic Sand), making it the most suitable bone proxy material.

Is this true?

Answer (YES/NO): NO